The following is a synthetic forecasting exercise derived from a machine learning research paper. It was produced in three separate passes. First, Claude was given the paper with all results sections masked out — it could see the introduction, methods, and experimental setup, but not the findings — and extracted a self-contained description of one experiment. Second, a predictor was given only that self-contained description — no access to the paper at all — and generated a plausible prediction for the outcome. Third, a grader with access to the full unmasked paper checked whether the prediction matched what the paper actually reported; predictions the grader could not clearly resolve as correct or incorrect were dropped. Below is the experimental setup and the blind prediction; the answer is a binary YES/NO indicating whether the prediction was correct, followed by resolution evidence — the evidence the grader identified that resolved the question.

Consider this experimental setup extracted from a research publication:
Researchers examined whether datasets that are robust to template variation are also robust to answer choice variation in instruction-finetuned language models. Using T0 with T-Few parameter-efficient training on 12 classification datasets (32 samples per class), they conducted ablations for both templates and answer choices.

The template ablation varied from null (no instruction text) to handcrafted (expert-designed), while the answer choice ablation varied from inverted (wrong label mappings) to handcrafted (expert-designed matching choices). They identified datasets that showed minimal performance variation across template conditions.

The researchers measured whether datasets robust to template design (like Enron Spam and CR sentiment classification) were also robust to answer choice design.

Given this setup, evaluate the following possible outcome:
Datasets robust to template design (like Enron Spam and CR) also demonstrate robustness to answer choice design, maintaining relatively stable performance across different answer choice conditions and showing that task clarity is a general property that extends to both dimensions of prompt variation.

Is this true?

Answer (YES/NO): YES